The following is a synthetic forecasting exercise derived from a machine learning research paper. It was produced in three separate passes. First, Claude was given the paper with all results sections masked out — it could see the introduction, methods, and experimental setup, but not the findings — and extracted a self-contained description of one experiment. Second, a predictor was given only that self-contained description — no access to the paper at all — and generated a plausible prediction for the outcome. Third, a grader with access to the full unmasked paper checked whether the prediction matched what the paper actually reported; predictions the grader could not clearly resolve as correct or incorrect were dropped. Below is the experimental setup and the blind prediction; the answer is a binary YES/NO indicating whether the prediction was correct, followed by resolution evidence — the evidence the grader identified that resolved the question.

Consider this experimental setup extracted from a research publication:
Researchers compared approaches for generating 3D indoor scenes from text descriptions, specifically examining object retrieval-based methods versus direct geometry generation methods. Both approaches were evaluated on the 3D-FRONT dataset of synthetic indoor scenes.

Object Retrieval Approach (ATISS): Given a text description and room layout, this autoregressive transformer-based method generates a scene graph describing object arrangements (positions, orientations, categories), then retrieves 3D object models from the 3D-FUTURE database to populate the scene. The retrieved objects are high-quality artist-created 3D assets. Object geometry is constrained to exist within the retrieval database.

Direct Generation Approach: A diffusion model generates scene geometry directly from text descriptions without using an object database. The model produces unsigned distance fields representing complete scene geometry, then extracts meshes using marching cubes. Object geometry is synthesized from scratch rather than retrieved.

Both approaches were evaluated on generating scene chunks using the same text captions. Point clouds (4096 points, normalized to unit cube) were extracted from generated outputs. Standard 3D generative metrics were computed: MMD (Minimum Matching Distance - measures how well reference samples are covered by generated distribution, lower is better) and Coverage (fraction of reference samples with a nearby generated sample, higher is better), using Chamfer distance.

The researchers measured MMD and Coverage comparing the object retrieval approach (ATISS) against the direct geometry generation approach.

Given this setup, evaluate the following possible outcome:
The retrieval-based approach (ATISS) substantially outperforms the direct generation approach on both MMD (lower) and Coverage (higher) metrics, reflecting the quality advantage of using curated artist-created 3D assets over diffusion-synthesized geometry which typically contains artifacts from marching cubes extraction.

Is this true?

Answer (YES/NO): NO